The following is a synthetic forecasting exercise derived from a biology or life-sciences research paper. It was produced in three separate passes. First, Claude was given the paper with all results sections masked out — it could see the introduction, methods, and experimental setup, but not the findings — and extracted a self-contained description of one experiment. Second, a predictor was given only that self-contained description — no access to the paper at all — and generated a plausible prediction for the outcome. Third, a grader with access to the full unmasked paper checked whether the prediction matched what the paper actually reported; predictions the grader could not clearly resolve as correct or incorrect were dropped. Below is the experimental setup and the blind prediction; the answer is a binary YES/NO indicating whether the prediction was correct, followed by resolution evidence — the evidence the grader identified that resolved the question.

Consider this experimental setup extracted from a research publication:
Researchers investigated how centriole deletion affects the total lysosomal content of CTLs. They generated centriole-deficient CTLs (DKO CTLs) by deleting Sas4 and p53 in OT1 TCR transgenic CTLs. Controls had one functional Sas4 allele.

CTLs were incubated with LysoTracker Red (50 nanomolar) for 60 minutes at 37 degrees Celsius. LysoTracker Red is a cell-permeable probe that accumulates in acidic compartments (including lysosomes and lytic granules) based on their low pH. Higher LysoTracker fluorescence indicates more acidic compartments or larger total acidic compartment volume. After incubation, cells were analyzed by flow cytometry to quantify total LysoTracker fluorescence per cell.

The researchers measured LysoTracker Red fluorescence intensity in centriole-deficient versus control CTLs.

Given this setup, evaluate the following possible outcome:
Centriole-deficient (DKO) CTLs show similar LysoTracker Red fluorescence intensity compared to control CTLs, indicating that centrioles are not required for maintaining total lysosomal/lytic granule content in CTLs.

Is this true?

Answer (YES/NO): NO